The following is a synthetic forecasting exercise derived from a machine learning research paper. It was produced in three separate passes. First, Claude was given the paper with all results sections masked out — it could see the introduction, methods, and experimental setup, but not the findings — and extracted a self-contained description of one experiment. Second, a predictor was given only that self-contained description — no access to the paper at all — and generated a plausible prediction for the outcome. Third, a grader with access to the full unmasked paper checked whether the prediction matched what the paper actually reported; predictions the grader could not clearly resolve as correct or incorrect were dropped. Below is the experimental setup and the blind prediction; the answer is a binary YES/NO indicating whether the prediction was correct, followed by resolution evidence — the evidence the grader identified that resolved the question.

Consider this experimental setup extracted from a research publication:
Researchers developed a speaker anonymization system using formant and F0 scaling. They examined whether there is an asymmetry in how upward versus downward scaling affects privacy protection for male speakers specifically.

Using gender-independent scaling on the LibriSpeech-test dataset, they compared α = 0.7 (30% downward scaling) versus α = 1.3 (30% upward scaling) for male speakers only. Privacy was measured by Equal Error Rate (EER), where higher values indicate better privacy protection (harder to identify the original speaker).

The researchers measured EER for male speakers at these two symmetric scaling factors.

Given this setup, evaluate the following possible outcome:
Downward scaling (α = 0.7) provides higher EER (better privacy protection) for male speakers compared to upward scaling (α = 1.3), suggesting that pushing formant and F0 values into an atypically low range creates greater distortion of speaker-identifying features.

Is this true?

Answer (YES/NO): NO